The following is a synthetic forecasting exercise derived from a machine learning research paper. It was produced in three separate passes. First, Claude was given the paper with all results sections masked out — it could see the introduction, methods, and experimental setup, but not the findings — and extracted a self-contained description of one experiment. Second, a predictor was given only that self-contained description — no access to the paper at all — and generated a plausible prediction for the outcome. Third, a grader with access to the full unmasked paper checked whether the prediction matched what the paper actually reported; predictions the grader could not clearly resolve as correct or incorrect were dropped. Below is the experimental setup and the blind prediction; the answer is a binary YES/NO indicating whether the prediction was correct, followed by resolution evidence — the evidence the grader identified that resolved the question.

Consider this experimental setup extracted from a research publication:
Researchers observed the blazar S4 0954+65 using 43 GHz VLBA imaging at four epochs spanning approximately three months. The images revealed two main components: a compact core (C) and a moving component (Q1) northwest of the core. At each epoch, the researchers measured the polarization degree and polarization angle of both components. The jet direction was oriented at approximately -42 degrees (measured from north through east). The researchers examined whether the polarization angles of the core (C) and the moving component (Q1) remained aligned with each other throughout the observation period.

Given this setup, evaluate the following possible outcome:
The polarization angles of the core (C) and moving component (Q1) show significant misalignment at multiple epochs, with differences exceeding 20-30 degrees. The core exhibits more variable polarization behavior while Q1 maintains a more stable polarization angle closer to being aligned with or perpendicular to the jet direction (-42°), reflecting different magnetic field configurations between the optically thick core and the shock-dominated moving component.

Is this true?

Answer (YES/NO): NO